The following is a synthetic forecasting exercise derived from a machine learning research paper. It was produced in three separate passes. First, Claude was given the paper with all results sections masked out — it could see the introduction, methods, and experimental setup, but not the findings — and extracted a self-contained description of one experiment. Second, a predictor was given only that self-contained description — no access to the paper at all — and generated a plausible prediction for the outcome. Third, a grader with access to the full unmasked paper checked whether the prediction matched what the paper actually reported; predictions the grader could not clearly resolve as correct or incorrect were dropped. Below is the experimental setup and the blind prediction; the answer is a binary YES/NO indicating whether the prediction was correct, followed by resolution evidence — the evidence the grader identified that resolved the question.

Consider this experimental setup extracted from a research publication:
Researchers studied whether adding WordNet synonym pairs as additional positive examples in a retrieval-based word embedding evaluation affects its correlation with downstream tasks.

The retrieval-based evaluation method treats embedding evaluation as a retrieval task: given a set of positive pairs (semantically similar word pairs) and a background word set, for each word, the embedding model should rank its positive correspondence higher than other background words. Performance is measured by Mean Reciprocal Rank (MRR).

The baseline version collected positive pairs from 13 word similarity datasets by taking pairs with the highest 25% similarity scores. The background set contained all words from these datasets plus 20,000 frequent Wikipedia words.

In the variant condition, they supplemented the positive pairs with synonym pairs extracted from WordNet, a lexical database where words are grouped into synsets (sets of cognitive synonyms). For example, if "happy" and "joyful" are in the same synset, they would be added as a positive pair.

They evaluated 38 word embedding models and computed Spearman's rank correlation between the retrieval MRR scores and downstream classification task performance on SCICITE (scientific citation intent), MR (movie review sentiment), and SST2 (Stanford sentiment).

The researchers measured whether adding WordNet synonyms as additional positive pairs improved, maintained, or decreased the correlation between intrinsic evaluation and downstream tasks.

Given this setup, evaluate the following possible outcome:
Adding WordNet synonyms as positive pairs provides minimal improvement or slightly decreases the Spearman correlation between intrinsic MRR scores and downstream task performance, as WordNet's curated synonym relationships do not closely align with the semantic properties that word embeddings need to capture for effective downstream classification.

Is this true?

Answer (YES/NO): YES